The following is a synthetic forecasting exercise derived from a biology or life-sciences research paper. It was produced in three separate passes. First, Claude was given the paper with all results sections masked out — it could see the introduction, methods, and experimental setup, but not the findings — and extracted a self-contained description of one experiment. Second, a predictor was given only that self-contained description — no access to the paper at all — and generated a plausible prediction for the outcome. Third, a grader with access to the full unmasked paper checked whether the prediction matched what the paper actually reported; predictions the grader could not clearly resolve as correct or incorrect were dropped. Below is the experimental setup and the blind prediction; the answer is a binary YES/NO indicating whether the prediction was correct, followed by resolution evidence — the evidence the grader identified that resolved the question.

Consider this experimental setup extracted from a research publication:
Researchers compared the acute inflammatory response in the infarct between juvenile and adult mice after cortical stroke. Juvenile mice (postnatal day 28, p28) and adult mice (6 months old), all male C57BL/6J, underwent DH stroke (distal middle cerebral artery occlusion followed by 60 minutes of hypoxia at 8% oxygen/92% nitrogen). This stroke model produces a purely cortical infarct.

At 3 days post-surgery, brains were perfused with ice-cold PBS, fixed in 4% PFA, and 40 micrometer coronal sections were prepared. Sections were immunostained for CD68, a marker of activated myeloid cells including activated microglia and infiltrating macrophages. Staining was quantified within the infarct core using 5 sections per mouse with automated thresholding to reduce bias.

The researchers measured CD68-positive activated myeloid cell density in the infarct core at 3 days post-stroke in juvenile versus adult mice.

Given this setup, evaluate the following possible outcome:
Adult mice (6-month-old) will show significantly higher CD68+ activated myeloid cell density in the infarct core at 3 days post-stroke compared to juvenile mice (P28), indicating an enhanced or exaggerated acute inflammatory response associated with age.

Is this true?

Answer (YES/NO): NO